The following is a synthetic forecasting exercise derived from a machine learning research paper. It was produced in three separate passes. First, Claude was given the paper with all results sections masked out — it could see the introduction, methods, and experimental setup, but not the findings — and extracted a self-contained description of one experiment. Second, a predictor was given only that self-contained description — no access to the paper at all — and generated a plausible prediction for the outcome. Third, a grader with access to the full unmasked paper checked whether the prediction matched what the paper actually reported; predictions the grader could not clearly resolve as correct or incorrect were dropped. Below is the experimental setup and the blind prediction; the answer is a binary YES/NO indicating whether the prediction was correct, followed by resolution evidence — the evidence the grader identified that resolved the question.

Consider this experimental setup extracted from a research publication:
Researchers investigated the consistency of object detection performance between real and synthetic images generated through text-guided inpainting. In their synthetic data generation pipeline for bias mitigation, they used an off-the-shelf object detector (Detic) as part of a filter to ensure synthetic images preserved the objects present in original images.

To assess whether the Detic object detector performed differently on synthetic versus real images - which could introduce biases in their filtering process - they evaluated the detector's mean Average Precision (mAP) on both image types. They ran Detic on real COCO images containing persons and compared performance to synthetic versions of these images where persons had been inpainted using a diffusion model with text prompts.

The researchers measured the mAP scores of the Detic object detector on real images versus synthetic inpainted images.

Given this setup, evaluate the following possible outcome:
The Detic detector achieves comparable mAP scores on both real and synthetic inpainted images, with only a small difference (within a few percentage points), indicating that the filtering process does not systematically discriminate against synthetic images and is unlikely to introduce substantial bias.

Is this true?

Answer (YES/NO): YES